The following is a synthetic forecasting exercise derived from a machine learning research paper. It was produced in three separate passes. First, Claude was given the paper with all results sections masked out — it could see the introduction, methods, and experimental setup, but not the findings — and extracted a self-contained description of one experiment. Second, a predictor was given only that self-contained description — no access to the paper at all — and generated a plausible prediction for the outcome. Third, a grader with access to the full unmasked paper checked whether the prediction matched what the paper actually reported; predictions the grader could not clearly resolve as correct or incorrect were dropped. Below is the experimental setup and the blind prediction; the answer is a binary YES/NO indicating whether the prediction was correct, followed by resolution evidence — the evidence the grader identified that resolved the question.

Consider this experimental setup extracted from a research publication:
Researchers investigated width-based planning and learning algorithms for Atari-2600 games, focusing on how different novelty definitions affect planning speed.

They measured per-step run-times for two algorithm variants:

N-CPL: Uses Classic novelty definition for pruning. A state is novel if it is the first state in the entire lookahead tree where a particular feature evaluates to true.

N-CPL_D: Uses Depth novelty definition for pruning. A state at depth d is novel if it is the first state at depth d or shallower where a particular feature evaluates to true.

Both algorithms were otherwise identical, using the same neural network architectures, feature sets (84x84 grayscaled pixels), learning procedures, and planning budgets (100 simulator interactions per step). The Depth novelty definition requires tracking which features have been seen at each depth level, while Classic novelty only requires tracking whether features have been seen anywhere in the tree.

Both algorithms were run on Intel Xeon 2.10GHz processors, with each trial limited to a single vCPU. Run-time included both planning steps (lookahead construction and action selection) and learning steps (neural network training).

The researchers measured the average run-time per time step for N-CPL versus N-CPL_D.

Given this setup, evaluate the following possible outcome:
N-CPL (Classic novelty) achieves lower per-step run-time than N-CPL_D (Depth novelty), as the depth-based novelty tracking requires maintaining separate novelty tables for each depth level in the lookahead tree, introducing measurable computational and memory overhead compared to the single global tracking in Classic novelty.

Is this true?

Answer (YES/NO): NO